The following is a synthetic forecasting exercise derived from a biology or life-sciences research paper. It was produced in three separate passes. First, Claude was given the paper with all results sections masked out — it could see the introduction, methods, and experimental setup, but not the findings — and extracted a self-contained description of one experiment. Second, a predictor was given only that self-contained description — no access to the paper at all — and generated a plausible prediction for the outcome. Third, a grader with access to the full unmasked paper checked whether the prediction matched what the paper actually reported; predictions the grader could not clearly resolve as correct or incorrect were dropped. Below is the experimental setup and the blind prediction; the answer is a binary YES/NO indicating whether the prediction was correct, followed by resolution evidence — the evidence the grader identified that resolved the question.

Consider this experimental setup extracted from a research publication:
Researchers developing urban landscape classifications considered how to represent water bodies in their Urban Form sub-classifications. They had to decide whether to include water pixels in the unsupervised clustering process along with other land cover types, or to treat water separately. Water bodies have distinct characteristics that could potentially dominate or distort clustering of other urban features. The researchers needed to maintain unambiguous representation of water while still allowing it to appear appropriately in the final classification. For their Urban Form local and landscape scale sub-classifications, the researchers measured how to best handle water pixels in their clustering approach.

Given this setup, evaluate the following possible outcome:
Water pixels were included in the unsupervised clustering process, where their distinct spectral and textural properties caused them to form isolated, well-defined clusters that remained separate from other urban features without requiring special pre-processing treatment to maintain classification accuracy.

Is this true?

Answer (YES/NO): NO